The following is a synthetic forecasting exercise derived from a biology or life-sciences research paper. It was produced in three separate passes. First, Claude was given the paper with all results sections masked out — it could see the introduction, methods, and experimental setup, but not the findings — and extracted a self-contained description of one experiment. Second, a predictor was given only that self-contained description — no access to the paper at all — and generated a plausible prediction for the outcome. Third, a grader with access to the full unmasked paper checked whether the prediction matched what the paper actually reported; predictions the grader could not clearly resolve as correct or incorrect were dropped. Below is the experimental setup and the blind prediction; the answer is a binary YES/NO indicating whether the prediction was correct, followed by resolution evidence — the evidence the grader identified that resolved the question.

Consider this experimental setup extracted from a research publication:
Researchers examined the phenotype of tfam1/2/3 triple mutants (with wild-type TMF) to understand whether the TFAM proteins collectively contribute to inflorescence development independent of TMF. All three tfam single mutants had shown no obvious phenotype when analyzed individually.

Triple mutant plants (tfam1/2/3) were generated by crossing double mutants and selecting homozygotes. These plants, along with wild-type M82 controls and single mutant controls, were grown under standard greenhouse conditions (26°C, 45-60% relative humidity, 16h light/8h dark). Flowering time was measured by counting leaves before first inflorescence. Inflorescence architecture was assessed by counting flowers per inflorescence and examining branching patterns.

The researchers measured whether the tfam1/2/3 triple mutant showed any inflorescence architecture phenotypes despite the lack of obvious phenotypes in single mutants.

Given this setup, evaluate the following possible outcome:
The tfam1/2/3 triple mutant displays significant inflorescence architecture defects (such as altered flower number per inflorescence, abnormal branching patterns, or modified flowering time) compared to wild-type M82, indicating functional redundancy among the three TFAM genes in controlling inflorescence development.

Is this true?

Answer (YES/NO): YES